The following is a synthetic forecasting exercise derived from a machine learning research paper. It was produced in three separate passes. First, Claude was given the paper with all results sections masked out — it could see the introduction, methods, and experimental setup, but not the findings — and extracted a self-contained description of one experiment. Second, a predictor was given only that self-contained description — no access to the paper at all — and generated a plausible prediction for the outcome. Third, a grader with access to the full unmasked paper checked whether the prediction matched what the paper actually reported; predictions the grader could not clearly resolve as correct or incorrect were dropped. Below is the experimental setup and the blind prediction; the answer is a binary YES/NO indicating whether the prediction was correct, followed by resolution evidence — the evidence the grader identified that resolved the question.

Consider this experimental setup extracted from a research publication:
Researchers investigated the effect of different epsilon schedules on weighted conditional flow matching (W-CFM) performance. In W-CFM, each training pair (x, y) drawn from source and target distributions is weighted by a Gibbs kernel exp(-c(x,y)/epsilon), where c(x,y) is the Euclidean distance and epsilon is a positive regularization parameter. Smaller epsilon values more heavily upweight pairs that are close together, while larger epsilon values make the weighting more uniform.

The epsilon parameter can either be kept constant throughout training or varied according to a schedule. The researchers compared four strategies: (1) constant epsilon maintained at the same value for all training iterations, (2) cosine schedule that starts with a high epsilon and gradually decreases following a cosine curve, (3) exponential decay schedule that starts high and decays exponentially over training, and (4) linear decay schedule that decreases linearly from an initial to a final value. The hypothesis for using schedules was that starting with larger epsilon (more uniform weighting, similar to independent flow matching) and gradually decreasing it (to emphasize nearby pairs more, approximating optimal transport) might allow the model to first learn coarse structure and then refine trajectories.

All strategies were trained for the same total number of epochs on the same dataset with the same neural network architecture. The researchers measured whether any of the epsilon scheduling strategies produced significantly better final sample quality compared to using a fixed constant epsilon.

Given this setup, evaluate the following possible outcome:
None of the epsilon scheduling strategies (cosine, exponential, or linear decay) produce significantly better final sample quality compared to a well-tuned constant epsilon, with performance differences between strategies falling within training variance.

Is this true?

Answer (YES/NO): YES